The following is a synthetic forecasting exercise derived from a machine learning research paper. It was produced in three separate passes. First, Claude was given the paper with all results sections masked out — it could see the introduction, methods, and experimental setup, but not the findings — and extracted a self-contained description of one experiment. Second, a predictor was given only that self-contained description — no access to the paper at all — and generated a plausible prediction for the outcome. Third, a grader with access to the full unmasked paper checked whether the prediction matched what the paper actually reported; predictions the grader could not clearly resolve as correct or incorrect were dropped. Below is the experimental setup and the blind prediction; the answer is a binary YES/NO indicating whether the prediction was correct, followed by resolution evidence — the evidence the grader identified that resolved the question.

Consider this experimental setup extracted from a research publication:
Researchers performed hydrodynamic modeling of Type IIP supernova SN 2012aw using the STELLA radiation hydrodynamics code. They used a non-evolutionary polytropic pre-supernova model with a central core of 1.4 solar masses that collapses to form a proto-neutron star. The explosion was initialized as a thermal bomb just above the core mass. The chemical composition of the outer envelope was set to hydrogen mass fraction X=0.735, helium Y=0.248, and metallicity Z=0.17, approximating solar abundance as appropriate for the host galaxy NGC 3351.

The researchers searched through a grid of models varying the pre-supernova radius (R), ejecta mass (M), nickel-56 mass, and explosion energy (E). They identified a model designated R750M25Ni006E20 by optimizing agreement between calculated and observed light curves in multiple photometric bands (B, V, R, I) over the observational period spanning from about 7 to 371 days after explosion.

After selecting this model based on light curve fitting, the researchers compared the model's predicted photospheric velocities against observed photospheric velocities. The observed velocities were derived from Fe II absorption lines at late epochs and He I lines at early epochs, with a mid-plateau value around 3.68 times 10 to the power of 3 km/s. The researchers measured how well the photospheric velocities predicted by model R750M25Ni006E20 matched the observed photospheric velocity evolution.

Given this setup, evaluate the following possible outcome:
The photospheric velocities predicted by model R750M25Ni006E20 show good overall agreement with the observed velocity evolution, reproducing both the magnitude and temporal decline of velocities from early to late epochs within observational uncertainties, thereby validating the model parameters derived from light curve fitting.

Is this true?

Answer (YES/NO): NO